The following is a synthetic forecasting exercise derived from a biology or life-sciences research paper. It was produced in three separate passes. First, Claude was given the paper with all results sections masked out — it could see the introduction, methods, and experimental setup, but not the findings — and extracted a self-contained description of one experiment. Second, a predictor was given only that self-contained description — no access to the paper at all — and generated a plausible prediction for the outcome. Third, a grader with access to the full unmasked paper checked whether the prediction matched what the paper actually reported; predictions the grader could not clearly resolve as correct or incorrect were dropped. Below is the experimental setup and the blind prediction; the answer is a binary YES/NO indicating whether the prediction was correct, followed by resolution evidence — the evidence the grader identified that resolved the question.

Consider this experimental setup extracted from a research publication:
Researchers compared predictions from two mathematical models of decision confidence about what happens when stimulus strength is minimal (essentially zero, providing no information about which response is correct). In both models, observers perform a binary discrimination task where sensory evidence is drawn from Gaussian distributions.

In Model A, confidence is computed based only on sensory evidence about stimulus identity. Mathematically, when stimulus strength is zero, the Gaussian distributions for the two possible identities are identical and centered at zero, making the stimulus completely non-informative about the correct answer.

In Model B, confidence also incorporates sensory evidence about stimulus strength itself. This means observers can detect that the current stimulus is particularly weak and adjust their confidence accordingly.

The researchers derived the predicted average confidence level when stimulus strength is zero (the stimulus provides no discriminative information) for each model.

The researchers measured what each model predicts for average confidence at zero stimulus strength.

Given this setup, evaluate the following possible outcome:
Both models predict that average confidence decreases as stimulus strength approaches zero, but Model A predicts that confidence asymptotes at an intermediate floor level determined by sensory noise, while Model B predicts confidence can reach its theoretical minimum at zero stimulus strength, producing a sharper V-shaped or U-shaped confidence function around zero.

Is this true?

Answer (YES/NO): NO